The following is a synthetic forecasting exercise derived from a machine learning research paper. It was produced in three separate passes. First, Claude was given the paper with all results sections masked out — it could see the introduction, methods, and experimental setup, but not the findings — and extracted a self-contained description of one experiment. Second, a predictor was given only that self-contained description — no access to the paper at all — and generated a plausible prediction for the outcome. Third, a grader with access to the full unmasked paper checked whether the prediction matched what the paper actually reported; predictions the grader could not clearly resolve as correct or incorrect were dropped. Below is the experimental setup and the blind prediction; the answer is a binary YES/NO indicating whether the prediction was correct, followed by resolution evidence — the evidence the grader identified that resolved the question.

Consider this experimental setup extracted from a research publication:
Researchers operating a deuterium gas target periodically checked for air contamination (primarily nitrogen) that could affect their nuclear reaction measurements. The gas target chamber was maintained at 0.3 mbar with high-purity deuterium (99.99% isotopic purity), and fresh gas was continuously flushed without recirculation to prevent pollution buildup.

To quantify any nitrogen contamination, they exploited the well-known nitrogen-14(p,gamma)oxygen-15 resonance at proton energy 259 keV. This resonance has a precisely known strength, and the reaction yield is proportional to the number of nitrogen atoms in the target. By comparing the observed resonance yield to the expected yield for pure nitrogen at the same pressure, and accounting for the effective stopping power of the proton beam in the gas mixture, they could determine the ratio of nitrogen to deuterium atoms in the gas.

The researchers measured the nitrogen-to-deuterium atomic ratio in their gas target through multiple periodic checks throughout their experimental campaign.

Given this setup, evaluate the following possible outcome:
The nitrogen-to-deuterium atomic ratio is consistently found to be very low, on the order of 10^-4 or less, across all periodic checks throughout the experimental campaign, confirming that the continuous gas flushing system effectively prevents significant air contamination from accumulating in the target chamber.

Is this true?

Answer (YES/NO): NO